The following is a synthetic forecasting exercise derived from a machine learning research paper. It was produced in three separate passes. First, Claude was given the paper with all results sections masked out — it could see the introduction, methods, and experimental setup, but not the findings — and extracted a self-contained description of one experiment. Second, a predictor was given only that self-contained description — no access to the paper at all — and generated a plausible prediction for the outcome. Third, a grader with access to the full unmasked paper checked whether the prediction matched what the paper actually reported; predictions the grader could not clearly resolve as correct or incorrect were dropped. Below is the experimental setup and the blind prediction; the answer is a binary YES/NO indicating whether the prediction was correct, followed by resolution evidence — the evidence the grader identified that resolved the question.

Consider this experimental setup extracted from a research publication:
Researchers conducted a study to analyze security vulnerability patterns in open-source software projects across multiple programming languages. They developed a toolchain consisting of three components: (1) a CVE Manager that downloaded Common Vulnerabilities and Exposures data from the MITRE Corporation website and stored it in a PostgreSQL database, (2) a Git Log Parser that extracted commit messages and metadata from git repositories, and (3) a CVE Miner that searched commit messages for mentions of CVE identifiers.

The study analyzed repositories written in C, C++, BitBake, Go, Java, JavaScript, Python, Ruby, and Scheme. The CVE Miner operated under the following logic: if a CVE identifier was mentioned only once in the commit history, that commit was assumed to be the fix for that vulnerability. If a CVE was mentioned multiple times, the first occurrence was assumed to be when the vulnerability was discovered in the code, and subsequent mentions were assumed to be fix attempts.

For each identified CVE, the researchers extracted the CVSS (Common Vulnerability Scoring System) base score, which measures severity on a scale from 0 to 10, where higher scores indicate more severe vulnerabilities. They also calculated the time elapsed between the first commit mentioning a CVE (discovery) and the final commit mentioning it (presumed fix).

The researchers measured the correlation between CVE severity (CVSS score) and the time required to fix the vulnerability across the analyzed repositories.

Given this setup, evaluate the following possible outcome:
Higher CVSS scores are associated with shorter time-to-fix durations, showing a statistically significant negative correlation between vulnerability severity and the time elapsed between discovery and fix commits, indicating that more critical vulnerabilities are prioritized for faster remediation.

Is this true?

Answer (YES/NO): NO